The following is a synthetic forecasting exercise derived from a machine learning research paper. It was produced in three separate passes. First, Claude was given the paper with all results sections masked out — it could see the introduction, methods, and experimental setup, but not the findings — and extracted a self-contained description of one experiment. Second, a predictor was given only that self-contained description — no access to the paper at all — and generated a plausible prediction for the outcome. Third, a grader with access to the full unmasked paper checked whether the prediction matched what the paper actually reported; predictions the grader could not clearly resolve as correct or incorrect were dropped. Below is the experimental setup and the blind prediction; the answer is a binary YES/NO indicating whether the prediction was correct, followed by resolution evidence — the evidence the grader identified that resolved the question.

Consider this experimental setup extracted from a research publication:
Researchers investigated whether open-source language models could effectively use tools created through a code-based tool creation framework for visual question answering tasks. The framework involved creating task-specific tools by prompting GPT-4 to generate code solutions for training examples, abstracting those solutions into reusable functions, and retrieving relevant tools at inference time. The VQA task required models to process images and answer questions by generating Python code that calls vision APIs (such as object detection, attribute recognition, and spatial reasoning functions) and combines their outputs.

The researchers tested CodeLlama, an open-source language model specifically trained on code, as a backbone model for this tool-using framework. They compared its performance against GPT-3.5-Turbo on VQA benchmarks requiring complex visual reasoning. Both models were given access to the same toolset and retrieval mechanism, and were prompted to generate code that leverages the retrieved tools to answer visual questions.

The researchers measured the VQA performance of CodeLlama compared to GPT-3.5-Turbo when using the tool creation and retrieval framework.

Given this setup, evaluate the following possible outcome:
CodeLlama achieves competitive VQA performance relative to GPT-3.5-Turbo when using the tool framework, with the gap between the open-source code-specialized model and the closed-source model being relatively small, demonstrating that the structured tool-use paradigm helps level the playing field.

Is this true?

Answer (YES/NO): NO